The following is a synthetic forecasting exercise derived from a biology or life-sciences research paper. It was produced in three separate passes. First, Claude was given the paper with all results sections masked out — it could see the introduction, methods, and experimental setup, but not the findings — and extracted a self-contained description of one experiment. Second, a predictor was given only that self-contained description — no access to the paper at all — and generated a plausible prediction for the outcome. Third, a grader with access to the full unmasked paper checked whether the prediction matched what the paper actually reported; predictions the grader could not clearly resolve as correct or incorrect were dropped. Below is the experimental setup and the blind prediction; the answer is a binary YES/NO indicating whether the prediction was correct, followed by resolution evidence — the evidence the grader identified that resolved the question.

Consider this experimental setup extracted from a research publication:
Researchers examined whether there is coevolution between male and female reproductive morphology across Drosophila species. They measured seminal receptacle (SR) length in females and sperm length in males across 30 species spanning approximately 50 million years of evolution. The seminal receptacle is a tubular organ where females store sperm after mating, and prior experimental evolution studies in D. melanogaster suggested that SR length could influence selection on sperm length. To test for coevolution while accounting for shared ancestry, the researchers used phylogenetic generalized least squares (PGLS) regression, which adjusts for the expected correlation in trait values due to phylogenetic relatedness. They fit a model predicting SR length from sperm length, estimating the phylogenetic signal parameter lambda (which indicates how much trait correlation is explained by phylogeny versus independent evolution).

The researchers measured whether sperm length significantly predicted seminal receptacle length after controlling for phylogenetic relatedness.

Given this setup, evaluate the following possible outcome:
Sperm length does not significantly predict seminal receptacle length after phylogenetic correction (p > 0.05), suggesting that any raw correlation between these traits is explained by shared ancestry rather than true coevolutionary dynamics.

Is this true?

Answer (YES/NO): NO